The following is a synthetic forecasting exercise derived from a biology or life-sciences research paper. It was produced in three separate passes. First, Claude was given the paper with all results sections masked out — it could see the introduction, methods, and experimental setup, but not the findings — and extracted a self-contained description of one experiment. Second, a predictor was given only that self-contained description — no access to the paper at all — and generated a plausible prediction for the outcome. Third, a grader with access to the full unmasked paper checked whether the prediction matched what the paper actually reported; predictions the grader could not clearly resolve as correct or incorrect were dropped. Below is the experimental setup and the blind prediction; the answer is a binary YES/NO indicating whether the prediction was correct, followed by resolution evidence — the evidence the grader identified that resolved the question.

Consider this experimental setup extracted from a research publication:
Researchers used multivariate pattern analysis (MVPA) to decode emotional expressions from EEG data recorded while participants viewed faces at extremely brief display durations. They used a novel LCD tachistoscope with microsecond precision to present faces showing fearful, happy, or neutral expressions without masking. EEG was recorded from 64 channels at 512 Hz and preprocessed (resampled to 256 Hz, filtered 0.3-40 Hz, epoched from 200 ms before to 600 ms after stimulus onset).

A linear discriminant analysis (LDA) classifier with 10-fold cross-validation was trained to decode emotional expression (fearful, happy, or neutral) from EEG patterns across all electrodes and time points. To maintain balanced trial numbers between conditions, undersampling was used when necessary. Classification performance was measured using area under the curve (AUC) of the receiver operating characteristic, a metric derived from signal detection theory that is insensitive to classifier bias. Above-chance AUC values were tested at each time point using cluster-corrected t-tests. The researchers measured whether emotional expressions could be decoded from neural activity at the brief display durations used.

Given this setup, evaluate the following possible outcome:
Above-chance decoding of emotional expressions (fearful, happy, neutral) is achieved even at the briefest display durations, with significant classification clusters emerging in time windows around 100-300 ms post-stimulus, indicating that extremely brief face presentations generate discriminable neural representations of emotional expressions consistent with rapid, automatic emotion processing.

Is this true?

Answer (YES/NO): NO